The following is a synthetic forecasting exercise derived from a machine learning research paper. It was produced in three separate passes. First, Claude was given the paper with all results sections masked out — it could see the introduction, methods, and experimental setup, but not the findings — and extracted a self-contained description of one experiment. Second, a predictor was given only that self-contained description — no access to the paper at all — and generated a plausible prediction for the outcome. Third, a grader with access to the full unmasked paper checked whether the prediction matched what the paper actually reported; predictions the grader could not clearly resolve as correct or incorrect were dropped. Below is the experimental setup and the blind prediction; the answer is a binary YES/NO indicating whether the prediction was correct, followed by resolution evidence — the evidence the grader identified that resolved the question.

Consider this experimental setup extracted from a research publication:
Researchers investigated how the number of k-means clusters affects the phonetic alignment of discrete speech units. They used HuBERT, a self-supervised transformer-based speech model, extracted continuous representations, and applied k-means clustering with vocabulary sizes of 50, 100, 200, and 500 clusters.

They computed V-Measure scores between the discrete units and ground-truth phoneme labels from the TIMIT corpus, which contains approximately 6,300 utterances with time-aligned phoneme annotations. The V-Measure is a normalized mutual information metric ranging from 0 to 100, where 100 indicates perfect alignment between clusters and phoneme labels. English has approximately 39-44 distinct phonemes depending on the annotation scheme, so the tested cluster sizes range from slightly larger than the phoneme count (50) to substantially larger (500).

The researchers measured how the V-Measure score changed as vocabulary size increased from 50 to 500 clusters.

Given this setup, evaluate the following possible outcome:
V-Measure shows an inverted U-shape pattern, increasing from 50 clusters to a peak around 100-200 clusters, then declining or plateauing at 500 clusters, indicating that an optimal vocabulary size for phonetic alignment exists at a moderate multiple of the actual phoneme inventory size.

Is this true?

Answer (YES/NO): YES